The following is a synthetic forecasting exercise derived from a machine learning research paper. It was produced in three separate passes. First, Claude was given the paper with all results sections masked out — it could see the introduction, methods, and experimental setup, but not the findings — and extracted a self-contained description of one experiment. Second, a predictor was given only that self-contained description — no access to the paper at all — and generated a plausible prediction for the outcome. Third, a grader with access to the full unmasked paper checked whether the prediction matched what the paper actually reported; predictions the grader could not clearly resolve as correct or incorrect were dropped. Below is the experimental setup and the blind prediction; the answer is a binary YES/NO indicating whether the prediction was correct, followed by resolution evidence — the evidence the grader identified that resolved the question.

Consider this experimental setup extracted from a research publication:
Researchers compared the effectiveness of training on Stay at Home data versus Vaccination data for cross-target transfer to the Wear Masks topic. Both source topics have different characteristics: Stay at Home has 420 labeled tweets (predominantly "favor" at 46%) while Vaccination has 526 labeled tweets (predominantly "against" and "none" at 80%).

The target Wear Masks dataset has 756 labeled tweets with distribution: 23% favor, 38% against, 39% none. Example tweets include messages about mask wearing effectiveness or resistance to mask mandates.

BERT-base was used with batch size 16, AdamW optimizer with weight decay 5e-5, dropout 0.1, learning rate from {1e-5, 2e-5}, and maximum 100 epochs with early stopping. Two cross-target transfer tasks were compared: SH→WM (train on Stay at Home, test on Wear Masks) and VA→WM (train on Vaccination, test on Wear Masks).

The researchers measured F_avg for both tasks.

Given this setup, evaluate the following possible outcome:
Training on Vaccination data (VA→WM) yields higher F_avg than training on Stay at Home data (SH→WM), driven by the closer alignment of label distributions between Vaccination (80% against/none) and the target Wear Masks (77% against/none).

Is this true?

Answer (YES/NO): YES